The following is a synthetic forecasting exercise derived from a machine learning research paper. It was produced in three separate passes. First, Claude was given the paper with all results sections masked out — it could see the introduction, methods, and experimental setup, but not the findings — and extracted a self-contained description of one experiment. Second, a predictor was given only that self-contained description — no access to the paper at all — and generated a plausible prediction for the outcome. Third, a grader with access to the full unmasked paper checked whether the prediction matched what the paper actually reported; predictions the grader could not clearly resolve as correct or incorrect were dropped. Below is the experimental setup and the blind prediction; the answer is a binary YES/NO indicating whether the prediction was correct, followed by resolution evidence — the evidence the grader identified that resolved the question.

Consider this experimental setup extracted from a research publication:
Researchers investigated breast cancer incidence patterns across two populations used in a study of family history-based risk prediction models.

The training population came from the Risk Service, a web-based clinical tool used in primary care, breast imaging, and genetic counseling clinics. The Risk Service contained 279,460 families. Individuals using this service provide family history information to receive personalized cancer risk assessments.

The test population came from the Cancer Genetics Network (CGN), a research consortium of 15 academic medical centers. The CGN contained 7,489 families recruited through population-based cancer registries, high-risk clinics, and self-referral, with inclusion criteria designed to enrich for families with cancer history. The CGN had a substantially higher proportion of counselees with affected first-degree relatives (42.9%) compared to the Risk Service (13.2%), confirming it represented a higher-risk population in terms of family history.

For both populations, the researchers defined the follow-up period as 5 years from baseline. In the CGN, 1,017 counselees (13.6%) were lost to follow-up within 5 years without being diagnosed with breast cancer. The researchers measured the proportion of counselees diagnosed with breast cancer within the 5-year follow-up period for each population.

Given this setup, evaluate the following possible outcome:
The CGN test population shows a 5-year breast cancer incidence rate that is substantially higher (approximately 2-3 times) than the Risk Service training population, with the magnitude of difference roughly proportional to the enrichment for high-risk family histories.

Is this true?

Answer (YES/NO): NO